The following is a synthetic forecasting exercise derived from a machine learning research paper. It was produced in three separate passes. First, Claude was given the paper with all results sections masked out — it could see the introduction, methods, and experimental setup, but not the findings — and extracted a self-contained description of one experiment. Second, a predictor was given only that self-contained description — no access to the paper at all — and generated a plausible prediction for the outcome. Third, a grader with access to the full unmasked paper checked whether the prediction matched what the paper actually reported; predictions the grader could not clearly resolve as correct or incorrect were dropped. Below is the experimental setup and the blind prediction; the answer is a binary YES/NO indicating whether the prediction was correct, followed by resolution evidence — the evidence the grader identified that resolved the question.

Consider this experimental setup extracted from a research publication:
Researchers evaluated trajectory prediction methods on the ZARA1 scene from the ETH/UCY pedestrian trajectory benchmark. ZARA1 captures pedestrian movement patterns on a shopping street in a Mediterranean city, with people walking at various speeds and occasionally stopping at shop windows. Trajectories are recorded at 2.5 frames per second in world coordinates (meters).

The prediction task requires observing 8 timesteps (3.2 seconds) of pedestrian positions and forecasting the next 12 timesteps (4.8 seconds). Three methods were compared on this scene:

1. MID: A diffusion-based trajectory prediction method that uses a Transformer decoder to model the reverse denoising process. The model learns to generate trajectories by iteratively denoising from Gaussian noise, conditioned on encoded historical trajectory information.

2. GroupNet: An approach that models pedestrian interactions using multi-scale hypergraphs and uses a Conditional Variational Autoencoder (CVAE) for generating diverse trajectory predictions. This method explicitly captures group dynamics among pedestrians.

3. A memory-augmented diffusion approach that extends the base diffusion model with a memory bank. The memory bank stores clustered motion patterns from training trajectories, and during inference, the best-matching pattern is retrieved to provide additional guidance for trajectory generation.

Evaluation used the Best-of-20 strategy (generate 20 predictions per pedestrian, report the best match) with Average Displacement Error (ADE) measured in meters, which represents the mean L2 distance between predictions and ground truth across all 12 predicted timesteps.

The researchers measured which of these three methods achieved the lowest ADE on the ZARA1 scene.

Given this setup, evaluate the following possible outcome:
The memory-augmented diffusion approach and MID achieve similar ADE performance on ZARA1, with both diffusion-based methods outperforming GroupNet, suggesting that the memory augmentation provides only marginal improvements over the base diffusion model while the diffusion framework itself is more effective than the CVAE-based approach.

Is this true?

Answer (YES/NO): NO